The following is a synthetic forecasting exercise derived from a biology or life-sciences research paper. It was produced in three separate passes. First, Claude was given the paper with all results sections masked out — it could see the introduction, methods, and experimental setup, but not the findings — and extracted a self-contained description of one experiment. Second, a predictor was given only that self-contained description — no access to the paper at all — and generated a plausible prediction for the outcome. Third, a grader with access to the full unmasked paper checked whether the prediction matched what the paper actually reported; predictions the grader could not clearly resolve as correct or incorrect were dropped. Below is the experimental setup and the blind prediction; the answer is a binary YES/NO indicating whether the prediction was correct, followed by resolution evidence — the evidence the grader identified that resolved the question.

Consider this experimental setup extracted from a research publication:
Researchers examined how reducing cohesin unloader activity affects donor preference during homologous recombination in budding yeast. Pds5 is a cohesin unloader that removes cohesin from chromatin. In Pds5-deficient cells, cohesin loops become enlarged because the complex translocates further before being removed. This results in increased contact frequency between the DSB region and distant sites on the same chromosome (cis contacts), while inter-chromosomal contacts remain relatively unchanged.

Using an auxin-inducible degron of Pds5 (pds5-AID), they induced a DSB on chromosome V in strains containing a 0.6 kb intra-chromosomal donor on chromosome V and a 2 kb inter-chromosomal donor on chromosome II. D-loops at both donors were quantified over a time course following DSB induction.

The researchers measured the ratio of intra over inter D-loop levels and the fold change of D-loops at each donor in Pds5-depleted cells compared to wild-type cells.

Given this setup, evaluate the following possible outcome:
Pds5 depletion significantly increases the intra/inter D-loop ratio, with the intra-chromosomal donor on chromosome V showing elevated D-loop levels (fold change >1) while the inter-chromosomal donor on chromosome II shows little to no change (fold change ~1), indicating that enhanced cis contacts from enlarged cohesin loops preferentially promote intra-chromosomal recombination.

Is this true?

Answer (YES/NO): NO